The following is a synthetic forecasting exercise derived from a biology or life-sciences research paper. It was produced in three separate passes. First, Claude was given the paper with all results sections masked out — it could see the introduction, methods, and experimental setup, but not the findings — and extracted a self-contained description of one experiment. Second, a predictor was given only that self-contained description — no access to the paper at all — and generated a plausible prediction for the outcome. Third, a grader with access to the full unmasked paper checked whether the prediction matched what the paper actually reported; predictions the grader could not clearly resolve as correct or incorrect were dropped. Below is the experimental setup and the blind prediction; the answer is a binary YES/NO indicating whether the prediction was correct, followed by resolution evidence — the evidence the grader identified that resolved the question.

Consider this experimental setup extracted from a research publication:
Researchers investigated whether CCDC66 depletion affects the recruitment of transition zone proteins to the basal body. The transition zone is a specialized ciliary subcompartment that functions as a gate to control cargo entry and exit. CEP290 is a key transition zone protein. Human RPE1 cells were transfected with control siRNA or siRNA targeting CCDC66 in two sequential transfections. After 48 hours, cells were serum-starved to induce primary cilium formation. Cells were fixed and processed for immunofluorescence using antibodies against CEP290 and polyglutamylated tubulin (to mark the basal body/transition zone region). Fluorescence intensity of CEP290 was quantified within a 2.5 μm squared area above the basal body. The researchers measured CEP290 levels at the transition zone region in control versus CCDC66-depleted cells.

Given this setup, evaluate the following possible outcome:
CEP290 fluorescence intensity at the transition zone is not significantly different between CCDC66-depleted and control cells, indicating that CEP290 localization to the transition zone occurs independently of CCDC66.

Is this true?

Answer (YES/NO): NO